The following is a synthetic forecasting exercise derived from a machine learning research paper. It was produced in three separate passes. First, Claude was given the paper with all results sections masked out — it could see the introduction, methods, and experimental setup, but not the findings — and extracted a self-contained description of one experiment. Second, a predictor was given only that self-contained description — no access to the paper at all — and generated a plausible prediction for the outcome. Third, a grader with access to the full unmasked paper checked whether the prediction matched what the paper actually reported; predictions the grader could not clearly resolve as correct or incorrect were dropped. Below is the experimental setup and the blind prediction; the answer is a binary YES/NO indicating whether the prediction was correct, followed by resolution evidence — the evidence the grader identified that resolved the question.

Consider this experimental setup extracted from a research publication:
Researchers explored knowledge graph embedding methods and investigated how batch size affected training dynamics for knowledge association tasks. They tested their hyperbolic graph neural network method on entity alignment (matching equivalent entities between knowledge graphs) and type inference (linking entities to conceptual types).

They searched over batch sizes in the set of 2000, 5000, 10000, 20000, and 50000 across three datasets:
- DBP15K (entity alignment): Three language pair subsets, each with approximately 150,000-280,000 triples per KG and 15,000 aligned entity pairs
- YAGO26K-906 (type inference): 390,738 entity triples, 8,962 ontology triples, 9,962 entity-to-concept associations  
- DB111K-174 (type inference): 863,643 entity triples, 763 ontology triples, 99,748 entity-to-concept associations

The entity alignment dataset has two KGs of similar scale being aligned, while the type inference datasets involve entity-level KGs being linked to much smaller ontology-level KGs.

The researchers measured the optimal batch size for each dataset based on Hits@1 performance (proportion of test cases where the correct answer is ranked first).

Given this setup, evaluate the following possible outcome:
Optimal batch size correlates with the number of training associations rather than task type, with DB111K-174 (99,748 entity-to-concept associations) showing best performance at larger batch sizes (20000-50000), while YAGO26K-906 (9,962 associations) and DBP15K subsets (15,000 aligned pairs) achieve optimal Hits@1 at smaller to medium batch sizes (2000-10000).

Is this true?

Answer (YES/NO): NO